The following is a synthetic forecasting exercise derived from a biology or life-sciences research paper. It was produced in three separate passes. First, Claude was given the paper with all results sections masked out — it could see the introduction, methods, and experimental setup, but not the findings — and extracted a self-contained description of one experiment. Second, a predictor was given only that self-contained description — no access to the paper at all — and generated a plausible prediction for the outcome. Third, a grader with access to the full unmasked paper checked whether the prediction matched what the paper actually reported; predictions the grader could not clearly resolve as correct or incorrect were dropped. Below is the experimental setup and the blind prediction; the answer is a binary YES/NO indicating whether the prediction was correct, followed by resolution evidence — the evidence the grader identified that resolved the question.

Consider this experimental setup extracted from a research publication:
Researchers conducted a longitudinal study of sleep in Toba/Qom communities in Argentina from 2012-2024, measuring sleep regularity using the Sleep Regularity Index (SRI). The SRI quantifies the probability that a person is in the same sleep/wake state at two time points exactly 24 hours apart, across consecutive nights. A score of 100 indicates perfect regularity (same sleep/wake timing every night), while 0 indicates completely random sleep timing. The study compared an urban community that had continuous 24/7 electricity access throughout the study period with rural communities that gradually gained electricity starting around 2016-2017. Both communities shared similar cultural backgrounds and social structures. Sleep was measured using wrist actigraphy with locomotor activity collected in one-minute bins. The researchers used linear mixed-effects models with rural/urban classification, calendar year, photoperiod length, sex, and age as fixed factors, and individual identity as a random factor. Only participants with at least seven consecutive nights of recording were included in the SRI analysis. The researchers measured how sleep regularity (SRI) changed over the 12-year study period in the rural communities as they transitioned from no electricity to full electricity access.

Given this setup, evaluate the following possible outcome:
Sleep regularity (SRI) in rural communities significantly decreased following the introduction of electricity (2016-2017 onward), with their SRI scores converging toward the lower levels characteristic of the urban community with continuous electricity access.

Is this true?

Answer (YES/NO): NO